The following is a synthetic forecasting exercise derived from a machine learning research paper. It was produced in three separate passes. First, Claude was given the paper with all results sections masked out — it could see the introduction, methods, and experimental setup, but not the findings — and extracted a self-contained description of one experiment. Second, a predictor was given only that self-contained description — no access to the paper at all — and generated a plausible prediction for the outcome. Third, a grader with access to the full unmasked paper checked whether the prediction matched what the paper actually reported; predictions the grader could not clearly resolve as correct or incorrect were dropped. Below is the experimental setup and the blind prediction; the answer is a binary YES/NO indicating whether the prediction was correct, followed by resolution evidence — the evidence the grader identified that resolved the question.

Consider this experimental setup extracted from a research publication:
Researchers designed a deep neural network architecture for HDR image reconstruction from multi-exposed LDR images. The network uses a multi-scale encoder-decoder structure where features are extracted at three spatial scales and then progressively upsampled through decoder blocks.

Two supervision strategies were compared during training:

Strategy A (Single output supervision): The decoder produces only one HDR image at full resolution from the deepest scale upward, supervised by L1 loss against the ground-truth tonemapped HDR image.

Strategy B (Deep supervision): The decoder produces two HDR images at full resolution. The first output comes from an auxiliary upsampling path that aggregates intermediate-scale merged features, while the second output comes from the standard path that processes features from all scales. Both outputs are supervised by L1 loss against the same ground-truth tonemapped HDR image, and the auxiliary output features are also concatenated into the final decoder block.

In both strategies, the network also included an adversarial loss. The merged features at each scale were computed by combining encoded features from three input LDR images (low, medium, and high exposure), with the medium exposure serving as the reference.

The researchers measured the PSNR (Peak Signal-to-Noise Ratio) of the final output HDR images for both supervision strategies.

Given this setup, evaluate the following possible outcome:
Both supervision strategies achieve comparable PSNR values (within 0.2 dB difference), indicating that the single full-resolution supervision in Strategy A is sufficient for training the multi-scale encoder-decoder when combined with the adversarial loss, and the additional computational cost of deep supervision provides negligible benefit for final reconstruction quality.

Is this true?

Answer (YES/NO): NO